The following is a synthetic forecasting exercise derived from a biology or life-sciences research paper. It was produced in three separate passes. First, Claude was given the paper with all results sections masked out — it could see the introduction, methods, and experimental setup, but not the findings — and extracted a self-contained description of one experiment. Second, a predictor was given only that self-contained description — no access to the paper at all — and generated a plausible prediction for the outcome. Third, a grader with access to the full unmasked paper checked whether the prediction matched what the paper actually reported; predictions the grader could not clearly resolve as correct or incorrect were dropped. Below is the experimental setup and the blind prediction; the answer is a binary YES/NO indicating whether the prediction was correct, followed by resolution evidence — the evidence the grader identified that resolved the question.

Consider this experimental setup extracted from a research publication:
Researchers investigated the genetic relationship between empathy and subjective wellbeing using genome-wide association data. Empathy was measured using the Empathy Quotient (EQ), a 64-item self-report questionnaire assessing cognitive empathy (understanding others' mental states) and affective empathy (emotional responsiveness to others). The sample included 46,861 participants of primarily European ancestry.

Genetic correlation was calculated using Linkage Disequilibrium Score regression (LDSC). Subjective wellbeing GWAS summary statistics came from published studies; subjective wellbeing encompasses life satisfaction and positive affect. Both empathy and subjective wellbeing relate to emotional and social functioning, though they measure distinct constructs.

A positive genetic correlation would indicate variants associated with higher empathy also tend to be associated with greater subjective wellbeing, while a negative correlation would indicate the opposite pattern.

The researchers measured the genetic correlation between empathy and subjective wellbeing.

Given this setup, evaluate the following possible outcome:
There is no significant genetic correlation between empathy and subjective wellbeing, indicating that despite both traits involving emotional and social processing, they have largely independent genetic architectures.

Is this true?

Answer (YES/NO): NO